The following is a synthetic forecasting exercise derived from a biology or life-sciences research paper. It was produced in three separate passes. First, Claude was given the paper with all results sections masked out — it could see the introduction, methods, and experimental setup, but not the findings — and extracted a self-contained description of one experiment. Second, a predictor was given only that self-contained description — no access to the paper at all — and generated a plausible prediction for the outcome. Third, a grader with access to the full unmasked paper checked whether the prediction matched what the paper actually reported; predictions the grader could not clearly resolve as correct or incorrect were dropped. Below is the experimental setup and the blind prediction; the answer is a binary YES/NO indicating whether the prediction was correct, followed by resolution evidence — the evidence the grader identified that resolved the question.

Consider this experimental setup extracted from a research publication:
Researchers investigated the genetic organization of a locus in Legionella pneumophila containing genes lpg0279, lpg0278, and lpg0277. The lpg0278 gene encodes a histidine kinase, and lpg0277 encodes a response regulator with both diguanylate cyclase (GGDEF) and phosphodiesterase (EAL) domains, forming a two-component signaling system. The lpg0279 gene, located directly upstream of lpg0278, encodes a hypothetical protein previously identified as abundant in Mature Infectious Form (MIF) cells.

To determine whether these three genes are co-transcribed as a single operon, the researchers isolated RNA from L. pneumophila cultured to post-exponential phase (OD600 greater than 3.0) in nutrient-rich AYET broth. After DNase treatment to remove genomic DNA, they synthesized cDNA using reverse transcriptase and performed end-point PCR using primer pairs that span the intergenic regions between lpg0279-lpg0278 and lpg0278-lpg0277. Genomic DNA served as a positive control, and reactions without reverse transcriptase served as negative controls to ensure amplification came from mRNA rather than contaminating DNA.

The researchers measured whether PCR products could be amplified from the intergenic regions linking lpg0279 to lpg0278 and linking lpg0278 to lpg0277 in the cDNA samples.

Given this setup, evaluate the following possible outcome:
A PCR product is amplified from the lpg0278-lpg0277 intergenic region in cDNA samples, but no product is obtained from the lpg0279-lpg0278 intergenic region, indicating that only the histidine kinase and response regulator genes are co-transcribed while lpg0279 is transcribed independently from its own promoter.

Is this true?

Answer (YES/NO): NO